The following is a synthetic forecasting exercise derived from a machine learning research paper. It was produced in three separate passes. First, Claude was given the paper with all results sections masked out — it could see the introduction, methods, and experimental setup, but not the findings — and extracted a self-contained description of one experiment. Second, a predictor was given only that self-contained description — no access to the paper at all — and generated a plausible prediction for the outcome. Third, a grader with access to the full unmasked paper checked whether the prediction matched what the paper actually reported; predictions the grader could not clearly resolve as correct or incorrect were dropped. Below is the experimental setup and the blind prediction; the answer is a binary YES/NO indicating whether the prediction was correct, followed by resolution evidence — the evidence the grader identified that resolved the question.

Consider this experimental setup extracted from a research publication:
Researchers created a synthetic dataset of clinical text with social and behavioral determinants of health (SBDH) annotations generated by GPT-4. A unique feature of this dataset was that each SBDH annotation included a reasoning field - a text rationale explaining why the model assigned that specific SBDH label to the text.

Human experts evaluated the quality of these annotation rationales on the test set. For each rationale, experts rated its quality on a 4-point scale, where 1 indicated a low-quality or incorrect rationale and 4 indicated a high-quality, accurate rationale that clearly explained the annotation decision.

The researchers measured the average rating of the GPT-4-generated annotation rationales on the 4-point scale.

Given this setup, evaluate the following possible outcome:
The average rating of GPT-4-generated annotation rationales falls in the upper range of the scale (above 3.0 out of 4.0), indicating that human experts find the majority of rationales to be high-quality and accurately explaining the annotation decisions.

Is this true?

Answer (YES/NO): YES